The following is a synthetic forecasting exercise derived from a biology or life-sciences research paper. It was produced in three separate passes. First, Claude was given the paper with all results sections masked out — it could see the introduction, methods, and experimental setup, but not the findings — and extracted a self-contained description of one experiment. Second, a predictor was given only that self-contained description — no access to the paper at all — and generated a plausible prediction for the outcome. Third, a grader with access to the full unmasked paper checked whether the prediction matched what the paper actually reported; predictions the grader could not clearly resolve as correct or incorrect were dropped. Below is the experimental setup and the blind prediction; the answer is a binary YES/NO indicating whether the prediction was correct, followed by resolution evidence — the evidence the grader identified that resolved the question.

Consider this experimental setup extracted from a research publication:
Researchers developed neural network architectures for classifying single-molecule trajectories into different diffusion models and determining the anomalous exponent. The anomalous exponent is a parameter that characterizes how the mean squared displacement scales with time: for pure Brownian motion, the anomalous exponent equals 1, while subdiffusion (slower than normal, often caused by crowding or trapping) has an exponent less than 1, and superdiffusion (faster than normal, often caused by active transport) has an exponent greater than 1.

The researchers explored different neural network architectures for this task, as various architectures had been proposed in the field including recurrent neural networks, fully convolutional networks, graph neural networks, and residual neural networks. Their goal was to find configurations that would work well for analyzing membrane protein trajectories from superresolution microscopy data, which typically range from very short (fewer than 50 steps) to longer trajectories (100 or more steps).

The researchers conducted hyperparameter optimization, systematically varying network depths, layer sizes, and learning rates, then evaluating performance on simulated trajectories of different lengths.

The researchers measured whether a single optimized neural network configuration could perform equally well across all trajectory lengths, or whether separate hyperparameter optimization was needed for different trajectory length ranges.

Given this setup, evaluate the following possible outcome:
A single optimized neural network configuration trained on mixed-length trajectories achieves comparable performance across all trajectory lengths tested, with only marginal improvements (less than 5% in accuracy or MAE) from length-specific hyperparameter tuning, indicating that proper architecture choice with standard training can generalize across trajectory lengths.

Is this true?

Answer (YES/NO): NO